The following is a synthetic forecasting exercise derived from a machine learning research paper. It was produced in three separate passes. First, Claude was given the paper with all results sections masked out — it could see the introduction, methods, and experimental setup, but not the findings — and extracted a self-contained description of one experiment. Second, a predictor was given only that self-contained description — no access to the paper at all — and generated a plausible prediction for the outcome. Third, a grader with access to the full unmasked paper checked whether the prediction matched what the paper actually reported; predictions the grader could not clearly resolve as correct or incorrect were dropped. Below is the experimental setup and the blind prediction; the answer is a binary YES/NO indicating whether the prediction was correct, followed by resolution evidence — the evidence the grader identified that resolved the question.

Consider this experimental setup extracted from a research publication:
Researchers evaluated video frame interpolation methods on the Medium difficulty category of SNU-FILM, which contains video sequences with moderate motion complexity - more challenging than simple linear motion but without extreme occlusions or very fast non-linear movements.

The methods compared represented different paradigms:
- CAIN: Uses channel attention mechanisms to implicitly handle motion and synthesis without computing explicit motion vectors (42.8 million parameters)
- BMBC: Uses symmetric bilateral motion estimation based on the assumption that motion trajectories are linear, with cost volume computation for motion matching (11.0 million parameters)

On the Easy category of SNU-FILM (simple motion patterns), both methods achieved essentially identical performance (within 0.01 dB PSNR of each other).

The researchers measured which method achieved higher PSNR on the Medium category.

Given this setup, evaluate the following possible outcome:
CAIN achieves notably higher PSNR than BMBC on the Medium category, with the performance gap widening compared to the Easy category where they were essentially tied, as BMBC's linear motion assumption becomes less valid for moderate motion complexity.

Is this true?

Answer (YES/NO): YES